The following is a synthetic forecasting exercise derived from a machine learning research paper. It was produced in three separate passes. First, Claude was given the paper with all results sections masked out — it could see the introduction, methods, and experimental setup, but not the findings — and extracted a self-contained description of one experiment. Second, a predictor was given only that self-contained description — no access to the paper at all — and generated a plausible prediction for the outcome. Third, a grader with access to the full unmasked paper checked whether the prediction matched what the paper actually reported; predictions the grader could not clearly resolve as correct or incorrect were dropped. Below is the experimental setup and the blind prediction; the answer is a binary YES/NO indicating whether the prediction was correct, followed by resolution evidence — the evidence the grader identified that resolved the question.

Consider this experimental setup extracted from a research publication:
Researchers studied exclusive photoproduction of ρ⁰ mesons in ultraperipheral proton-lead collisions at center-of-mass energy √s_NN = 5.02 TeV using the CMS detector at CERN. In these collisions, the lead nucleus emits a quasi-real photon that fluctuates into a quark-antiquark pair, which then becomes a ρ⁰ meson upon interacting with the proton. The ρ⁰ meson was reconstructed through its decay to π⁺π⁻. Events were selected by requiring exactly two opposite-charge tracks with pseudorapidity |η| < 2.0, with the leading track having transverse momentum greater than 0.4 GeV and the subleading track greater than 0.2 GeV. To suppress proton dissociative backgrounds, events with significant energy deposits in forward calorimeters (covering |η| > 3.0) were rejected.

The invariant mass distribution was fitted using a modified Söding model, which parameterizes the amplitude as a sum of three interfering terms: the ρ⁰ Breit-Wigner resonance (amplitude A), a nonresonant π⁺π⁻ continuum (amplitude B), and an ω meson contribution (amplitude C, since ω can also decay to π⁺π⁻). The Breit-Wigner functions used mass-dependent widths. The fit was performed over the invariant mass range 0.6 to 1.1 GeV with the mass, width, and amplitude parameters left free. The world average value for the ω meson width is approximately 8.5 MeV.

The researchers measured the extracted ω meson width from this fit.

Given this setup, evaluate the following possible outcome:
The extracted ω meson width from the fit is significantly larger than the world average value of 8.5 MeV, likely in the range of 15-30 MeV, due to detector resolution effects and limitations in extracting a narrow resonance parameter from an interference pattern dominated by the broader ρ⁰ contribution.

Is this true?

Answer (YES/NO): YES